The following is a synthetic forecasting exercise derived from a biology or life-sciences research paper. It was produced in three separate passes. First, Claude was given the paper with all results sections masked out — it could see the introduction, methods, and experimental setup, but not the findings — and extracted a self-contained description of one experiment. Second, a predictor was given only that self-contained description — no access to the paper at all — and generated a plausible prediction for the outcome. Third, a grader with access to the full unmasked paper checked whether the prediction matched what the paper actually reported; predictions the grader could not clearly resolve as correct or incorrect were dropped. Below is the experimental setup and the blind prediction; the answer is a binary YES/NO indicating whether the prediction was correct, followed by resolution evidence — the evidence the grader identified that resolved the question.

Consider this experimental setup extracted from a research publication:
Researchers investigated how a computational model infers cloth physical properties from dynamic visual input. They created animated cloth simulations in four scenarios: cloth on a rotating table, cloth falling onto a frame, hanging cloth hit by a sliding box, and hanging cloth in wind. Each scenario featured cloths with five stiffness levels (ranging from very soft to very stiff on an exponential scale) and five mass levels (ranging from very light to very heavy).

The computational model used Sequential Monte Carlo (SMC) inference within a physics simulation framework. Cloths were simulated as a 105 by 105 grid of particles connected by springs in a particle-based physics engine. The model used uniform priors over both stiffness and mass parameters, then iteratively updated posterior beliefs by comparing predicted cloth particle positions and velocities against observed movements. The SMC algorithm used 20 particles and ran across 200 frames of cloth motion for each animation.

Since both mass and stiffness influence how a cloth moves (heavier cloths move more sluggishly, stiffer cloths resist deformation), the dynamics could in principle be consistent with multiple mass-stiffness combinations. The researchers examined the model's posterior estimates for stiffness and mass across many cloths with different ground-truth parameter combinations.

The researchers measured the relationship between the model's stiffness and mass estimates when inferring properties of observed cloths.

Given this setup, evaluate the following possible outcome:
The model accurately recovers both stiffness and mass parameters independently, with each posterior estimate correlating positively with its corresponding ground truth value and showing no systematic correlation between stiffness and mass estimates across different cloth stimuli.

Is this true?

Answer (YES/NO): NO